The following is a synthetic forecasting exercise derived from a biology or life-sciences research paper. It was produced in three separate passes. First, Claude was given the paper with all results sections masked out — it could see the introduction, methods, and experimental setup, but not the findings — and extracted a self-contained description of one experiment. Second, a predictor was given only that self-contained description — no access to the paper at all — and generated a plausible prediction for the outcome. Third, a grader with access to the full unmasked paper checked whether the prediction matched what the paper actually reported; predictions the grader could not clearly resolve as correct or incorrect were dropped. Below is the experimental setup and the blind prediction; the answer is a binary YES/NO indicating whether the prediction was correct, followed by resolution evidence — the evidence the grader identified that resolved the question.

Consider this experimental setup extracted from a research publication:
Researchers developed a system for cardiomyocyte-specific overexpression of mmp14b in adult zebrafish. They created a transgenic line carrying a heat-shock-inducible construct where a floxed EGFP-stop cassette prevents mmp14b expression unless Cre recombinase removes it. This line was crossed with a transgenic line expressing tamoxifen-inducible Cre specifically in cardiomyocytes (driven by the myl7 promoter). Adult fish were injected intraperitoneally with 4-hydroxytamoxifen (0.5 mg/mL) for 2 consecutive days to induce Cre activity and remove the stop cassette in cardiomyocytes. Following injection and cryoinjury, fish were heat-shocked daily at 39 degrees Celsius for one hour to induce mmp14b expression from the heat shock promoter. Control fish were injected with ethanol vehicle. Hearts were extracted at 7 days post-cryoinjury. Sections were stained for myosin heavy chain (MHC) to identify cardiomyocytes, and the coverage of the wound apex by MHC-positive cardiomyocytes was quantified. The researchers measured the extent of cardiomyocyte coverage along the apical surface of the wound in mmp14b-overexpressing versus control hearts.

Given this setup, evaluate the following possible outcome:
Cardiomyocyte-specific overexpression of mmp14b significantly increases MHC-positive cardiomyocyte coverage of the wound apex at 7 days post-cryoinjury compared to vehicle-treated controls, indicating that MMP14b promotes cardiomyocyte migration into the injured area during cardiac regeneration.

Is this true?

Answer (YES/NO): NO